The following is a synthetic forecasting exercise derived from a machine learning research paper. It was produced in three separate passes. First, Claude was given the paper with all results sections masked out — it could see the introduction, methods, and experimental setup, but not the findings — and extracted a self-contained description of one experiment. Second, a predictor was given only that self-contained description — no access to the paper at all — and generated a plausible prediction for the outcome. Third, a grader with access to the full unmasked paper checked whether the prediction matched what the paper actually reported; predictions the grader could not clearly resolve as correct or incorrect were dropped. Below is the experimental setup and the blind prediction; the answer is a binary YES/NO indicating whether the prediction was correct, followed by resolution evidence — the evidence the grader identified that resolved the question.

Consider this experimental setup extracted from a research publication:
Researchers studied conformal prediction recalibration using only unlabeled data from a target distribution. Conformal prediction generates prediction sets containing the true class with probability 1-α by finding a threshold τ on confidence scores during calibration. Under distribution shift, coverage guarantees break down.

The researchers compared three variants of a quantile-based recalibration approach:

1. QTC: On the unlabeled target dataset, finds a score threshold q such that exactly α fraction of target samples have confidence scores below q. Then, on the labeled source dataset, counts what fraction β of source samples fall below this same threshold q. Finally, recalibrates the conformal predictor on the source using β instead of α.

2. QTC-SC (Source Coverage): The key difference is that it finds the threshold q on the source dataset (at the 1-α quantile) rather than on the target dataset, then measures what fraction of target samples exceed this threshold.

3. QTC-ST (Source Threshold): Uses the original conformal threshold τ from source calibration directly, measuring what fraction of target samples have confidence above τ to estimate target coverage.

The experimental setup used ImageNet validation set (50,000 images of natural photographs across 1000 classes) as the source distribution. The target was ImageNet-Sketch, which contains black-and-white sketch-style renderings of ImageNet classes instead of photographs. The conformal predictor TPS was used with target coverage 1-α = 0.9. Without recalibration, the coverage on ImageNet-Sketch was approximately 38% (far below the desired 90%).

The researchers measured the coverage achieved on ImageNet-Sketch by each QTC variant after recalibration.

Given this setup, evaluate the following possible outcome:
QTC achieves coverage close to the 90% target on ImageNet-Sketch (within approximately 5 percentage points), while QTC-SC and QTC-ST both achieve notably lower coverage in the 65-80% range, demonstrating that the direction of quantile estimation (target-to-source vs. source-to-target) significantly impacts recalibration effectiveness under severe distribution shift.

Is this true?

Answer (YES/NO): NO